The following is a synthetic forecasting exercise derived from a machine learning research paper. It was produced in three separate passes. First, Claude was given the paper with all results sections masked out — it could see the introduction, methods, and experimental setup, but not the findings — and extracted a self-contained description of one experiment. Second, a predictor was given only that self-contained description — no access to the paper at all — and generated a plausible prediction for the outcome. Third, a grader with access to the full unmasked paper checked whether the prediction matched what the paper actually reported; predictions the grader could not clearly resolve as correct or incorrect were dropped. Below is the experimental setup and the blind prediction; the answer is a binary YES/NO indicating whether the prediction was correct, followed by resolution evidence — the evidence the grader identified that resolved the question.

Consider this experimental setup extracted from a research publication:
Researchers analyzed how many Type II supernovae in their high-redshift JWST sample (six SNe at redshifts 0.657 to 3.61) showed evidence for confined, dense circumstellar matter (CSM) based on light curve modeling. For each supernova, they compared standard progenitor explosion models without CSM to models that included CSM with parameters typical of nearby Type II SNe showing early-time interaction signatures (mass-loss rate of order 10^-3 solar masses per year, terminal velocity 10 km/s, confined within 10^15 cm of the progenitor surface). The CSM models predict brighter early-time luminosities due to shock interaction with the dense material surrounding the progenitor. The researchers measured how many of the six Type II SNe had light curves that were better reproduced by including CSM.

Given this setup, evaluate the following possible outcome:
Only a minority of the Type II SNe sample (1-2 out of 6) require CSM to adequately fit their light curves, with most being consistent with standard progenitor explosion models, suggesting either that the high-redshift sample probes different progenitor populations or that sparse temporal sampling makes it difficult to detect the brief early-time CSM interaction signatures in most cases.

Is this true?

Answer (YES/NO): YES